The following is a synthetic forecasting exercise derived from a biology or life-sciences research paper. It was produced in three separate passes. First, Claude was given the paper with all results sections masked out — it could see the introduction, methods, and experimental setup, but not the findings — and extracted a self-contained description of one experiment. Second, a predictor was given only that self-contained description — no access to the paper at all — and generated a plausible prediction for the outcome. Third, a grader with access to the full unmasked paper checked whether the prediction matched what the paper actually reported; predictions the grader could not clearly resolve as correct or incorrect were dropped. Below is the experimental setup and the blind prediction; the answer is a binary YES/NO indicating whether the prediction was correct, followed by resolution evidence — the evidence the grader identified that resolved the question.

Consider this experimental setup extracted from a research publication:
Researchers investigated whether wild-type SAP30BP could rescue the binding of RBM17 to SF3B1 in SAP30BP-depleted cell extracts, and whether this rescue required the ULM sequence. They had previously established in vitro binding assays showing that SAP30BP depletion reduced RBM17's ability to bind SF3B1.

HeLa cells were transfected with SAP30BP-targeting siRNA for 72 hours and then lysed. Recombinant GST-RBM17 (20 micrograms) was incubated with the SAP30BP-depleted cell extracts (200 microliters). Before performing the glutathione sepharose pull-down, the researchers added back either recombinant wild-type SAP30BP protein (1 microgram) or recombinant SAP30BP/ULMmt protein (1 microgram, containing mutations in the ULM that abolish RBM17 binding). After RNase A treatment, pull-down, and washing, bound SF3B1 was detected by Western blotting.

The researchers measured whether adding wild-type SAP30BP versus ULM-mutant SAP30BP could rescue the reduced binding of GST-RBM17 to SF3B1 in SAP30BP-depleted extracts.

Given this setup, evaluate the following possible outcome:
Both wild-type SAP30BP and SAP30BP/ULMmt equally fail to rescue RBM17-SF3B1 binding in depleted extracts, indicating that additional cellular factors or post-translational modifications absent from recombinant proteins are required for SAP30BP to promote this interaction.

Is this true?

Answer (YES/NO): NO